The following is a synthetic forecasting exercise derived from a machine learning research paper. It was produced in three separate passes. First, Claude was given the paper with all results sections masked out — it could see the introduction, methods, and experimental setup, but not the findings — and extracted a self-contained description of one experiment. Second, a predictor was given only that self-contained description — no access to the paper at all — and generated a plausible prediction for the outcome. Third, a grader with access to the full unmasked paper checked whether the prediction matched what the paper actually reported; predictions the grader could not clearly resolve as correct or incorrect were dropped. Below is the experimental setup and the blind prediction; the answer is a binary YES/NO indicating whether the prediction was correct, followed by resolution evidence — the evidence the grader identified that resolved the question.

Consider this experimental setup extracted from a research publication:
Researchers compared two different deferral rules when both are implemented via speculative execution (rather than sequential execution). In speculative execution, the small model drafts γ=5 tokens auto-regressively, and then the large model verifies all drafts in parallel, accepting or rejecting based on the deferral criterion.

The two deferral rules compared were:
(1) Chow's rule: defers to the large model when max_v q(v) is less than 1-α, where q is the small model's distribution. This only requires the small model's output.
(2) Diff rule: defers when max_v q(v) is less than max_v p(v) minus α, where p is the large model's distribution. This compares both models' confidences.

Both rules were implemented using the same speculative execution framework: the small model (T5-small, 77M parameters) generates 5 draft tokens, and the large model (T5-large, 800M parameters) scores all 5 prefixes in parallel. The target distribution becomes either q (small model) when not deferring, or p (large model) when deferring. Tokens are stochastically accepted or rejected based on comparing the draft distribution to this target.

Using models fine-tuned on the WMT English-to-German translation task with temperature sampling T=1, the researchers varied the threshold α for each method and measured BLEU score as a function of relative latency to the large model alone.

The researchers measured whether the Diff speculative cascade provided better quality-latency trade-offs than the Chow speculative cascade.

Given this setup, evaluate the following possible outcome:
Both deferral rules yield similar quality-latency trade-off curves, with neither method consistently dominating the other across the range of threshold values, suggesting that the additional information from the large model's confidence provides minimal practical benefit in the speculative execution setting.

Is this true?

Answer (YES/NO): NO